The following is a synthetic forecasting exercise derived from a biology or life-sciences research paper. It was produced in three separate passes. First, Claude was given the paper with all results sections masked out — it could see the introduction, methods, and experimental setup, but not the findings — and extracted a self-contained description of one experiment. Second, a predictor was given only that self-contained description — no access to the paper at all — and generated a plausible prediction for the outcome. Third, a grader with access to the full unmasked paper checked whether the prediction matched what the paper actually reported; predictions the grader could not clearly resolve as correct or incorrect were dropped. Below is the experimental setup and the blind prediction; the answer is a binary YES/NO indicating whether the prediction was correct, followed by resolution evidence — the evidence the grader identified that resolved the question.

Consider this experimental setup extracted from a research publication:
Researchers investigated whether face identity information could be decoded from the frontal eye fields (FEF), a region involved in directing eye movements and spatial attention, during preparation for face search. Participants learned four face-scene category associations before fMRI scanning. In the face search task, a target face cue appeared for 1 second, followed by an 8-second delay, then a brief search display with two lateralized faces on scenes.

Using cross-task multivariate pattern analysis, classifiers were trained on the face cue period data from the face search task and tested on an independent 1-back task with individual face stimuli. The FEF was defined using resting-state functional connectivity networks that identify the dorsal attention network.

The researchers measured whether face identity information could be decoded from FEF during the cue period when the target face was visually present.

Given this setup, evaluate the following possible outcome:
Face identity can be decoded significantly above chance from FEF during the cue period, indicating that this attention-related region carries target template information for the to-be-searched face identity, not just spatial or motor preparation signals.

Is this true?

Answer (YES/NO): NO